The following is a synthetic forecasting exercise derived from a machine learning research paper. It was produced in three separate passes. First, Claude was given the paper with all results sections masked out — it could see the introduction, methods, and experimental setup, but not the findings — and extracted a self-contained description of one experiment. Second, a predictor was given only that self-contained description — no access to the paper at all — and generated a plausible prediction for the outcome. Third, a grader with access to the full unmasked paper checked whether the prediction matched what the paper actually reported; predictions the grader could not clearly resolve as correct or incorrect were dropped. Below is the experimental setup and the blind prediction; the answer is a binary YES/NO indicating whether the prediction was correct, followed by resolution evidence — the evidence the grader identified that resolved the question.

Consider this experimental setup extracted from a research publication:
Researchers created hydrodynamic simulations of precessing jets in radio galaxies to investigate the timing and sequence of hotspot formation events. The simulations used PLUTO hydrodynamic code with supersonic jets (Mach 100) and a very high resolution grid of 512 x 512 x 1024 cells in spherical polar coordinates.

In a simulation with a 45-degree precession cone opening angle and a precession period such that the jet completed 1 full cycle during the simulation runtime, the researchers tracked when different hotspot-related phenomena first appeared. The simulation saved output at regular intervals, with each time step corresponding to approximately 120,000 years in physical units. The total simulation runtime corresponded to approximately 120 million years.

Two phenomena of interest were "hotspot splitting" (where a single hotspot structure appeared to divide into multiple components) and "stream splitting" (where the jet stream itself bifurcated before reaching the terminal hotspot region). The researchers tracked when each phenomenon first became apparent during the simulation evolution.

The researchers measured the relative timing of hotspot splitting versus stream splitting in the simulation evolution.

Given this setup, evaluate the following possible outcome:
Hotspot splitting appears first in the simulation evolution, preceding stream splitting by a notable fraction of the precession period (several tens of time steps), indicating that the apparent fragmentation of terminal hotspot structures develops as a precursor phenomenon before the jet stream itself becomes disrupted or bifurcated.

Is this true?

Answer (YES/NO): YES